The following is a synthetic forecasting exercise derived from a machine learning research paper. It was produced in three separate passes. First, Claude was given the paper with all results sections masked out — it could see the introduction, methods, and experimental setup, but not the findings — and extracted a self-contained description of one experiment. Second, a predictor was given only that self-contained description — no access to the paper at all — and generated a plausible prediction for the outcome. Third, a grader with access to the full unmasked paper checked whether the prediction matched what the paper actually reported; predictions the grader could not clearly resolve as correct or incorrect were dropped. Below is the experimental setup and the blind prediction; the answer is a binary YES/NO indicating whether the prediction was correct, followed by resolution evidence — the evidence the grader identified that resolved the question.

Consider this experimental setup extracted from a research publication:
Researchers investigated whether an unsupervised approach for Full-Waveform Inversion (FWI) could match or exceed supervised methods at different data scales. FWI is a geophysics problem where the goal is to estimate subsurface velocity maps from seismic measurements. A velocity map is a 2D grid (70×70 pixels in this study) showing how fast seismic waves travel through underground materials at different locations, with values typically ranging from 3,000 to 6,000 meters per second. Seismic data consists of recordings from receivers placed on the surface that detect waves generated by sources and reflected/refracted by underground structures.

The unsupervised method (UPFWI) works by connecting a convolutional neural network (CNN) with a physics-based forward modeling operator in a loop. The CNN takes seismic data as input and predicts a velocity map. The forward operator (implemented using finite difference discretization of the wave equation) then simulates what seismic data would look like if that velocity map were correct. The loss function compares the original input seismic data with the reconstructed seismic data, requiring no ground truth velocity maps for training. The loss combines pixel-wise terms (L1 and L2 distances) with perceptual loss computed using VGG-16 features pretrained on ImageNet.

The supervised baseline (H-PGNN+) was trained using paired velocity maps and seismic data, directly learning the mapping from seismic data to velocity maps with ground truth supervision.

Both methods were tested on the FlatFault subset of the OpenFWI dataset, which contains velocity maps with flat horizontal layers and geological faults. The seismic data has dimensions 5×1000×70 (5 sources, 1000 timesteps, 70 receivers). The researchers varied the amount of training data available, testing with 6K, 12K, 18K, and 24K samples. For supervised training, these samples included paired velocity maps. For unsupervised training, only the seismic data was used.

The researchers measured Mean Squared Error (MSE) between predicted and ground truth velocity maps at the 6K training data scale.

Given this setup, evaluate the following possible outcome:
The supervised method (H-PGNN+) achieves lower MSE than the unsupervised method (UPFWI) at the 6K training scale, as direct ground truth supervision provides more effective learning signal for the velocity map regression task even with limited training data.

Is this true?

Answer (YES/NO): YES